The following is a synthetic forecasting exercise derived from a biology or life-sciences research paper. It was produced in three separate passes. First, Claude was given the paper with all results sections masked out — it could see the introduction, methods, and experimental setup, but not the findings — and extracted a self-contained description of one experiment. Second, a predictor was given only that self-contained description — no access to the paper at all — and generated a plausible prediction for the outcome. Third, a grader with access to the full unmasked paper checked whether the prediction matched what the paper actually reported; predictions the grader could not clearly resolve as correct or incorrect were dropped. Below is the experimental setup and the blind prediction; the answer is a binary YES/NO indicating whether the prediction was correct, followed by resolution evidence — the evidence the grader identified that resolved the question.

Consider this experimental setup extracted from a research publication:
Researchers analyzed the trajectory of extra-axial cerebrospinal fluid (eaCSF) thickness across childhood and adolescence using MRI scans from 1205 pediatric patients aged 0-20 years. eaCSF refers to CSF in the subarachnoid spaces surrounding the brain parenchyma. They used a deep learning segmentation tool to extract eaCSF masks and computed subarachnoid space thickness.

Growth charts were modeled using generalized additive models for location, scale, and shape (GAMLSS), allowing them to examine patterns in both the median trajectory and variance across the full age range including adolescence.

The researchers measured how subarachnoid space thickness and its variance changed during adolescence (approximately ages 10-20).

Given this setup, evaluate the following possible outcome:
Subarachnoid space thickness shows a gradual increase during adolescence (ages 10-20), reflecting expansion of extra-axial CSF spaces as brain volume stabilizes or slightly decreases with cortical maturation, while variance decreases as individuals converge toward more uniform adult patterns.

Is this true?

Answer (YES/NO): NO